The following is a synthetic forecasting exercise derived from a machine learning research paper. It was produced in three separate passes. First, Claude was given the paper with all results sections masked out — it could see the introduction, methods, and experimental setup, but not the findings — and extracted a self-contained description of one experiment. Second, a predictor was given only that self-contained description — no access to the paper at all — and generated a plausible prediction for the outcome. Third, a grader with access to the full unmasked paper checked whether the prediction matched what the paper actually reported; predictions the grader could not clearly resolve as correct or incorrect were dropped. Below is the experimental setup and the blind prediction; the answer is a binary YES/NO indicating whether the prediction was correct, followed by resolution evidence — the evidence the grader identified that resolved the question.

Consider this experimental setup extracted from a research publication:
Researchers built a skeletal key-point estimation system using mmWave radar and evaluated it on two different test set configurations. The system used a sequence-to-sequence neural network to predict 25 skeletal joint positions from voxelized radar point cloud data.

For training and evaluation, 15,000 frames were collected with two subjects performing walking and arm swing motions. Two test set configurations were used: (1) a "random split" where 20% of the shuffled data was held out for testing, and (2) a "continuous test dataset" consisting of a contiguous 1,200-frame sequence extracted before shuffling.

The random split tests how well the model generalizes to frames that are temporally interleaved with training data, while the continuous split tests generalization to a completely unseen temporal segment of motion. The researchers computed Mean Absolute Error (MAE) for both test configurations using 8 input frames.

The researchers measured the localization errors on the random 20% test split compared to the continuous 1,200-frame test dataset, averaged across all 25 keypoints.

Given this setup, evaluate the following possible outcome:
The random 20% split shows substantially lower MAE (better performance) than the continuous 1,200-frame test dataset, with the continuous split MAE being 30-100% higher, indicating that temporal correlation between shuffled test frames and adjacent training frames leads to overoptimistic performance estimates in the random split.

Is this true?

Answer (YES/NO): NO